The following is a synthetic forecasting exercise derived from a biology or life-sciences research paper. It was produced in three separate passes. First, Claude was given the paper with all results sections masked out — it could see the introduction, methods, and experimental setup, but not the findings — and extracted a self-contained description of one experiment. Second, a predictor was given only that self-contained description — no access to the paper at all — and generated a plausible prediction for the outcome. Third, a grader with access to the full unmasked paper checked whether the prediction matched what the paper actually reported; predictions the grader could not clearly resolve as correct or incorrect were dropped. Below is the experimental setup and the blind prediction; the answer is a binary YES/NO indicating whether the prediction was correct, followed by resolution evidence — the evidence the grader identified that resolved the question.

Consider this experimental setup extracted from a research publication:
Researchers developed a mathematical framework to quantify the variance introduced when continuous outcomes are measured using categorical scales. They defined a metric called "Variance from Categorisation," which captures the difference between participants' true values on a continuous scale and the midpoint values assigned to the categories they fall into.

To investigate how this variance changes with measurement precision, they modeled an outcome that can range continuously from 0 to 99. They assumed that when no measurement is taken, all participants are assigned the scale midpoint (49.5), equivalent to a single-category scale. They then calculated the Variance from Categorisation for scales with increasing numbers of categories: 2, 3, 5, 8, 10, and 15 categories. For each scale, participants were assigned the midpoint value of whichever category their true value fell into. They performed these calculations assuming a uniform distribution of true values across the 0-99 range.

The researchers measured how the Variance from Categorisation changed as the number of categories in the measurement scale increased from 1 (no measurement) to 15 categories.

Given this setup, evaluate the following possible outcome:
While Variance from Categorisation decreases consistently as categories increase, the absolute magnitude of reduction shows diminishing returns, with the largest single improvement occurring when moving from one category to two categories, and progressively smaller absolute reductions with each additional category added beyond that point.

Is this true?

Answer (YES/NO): YES